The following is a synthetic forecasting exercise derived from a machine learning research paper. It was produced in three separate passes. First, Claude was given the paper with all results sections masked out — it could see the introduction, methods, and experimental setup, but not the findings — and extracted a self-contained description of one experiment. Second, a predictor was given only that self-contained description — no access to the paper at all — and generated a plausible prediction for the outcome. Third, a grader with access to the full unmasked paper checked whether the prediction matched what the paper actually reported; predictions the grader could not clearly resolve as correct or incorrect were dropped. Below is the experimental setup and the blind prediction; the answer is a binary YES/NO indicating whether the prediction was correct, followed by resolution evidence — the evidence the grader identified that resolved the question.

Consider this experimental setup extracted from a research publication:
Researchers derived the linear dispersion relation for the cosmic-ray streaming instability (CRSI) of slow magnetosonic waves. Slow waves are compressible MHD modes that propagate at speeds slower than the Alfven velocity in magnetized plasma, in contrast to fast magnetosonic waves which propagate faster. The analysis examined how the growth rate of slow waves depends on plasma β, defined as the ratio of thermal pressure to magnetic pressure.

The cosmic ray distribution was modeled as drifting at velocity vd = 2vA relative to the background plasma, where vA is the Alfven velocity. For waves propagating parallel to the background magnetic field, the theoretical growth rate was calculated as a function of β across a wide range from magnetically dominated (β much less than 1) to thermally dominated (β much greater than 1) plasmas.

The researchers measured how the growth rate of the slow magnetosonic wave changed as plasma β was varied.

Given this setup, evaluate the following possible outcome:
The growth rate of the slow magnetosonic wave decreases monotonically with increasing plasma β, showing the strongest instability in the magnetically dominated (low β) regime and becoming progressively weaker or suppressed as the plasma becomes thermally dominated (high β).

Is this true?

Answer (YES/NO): NO